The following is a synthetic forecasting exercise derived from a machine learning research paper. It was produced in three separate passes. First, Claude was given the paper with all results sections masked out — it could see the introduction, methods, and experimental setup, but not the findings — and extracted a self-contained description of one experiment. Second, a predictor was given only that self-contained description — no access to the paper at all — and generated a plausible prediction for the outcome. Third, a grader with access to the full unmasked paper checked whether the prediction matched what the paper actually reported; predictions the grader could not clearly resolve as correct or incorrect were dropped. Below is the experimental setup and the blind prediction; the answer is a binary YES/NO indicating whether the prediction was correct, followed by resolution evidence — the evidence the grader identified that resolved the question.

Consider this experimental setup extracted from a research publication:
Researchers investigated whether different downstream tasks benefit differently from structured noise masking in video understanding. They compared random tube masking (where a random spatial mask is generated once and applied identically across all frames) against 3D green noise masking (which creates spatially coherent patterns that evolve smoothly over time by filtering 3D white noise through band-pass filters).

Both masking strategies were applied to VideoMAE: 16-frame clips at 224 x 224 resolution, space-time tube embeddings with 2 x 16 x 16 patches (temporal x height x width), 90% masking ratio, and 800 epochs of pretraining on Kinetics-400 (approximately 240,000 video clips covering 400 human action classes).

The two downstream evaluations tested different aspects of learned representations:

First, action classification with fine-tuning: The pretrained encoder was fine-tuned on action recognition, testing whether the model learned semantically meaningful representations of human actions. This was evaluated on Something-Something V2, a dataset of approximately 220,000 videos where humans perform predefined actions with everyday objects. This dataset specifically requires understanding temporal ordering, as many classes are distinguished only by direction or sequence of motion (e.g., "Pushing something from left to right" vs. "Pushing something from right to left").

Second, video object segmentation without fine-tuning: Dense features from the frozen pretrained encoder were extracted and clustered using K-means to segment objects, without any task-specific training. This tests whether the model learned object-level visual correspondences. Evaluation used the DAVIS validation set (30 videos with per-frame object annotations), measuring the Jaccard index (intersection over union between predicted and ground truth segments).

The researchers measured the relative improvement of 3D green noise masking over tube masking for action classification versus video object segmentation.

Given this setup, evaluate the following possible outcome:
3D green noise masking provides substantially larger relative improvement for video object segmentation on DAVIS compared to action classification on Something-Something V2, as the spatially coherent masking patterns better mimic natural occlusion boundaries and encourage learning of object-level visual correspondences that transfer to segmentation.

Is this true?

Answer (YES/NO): YES